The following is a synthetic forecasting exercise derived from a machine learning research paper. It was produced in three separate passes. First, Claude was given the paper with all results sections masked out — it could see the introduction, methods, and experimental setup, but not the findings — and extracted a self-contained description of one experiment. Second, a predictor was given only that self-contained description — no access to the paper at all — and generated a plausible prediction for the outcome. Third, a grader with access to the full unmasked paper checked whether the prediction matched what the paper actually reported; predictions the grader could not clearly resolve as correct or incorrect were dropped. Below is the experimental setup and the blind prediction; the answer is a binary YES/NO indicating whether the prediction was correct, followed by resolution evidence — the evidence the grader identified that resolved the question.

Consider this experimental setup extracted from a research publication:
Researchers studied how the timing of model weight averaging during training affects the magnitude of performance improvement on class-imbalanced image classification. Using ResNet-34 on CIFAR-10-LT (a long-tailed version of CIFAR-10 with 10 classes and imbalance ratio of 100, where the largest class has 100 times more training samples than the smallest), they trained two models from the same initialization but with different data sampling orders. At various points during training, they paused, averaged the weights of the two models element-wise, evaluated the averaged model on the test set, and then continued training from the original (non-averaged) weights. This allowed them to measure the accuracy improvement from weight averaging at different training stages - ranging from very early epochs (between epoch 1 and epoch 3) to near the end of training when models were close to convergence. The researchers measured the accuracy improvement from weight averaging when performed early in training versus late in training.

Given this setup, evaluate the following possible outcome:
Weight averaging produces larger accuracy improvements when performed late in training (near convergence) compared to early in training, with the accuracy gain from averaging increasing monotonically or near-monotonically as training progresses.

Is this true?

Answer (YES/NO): NO